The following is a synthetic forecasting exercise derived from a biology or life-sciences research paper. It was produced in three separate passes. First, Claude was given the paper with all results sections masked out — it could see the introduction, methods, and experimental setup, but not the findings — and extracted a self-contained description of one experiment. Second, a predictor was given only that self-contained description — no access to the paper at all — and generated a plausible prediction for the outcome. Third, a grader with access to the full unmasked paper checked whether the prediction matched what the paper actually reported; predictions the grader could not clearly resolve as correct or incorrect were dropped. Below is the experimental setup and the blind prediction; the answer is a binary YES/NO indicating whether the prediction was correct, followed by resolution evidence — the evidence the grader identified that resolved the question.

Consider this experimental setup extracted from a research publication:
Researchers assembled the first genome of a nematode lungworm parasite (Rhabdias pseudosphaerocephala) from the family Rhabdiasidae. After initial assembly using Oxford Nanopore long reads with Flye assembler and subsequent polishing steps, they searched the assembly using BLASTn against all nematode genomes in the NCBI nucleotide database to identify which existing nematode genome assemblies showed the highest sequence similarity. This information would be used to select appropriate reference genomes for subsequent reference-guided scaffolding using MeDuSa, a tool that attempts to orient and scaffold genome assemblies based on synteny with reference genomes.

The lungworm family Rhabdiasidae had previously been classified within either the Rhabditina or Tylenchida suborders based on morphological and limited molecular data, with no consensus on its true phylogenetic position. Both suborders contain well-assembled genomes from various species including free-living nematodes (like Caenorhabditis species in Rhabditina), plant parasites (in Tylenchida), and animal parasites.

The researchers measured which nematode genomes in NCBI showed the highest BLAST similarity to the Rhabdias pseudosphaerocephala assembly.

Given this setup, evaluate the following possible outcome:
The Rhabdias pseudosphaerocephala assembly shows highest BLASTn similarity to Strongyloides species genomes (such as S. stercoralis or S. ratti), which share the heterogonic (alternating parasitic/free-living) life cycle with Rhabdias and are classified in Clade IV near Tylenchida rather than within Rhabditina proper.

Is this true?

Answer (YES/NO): NO